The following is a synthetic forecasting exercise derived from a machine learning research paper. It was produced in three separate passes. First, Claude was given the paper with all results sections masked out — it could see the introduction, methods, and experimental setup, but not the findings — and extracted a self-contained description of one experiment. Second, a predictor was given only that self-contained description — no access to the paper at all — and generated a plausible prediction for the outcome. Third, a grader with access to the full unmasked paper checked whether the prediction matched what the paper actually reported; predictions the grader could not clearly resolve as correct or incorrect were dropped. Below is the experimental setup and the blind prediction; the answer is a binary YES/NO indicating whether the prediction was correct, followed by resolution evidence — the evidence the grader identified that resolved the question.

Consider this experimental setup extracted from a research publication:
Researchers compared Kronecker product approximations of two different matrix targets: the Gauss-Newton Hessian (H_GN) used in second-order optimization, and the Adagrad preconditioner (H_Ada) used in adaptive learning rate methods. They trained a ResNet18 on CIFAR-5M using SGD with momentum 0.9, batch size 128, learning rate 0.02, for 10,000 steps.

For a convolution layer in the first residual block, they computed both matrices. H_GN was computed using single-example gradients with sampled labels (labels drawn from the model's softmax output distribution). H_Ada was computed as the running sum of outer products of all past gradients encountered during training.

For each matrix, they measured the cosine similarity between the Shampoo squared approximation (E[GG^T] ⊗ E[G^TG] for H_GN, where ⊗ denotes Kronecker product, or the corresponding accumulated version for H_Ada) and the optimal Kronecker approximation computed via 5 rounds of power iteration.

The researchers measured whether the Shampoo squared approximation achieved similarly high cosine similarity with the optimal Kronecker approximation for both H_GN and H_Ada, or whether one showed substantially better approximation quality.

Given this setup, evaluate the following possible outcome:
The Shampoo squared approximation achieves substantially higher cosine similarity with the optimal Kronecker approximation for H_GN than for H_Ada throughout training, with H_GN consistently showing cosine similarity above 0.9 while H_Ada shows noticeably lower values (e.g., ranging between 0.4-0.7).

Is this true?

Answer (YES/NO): NO